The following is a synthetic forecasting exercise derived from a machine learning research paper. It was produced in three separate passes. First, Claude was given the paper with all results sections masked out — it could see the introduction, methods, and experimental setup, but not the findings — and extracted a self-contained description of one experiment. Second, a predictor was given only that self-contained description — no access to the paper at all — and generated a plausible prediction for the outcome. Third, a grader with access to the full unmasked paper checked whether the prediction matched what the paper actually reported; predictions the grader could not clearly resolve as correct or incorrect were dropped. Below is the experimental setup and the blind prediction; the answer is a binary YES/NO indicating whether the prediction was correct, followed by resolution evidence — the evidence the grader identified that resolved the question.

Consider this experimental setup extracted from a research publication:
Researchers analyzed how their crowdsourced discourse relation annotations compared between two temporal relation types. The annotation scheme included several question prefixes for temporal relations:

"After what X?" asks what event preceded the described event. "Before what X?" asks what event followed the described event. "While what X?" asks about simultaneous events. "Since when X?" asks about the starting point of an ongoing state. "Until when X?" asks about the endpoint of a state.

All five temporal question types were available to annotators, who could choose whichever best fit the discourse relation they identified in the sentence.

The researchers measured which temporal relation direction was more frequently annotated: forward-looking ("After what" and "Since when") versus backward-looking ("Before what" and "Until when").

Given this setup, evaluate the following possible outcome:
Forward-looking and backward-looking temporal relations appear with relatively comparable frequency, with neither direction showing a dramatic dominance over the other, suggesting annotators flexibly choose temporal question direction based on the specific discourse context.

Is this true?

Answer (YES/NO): NO